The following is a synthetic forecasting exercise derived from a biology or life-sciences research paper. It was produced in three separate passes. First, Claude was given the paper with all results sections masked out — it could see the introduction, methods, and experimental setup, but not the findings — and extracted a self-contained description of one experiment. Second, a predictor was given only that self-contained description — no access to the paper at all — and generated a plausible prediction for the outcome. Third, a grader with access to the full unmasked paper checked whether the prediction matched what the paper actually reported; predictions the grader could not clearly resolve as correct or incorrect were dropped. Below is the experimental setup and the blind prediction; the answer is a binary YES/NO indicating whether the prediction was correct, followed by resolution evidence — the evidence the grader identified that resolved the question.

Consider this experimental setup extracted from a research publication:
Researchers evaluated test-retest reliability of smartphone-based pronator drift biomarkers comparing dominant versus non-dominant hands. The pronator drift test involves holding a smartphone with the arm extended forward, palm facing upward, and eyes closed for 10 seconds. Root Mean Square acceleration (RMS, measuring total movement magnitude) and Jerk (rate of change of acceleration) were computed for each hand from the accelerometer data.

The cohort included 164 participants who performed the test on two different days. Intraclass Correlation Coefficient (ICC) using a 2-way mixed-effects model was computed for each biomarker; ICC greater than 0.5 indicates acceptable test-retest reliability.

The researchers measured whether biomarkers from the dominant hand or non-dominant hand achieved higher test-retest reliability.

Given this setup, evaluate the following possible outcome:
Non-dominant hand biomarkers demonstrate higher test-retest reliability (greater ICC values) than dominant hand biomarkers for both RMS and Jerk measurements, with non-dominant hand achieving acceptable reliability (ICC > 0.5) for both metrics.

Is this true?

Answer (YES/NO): NO